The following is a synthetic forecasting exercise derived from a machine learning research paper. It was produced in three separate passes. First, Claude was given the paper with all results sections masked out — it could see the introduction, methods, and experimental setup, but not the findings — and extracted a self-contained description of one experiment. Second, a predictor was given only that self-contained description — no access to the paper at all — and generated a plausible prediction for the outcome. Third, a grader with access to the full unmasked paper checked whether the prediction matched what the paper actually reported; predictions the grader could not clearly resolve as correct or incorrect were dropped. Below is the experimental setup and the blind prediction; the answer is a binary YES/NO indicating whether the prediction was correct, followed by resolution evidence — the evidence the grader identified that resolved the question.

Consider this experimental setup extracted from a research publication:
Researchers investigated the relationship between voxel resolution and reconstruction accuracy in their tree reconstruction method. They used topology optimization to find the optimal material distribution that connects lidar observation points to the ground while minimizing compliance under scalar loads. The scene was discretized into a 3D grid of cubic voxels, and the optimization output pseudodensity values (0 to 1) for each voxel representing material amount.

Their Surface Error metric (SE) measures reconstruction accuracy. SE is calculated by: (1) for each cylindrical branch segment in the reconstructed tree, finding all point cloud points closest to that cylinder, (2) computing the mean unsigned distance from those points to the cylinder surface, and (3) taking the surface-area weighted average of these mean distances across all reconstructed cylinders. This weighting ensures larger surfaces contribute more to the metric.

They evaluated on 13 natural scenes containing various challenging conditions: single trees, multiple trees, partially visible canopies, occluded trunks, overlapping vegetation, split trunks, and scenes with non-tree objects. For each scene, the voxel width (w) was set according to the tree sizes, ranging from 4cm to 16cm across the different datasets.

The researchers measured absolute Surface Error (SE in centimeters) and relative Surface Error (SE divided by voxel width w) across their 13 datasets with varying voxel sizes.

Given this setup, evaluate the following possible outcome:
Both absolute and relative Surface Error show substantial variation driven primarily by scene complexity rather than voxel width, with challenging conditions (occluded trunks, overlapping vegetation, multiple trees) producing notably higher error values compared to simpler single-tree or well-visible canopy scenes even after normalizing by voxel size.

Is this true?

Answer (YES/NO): NO